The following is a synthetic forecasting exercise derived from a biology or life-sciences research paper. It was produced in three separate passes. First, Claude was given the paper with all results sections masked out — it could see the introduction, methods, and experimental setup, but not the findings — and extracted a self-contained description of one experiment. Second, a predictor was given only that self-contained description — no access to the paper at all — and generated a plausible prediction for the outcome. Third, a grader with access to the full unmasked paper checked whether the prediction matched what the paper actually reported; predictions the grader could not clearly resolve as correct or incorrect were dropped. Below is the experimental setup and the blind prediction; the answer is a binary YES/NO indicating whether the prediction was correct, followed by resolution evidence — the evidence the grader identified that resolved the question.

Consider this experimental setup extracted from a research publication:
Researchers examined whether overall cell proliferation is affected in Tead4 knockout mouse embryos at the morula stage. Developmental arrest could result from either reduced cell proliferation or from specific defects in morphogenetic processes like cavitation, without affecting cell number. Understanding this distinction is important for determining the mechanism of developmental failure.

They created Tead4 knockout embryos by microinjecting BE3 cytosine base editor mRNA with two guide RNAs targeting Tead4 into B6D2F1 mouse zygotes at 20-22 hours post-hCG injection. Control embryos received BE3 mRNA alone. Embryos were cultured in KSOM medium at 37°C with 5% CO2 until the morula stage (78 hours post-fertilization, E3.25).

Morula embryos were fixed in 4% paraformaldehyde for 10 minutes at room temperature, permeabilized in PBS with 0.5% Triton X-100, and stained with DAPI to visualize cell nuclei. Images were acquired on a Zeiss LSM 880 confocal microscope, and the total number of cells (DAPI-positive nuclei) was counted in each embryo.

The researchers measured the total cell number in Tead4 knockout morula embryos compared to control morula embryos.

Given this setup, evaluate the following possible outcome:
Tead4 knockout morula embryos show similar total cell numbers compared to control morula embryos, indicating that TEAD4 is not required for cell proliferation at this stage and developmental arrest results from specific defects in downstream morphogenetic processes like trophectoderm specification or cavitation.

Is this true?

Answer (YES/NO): YES